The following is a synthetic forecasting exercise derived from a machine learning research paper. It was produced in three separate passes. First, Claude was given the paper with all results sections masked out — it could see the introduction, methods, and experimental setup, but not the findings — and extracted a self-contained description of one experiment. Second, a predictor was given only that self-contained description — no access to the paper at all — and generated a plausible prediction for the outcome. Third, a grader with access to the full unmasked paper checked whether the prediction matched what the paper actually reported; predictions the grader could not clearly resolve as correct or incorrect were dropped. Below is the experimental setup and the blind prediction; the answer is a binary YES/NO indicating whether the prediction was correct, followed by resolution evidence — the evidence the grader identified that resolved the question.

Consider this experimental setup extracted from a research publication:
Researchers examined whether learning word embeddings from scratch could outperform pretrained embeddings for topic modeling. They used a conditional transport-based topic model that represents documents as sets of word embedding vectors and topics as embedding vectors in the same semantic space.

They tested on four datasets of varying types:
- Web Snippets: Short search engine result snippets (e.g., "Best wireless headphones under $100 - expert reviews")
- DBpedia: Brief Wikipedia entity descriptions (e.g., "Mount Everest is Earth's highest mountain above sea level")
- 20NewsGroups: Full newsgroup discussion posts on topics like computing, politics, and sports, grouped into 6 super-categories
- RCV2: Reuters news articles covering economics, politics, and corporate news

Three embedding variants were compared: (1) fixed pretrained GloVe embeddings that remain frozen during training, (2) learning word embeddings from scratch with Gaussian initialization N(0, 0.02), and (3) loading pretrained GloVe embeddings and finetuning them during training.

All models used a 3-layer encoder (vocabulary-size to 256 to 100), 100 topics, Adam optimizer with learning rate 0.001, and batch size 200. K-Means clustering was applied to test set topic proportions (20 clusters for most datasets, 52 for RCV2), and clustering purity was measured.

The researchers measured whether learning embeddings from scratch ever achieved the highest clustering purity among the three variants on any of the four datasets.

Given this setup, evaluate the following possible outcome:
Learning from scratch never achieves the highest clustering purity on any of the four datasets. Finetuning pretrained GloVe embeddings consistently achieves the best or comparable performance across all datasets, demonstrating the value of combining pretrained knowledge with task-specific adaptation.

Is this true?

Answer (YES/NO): NO